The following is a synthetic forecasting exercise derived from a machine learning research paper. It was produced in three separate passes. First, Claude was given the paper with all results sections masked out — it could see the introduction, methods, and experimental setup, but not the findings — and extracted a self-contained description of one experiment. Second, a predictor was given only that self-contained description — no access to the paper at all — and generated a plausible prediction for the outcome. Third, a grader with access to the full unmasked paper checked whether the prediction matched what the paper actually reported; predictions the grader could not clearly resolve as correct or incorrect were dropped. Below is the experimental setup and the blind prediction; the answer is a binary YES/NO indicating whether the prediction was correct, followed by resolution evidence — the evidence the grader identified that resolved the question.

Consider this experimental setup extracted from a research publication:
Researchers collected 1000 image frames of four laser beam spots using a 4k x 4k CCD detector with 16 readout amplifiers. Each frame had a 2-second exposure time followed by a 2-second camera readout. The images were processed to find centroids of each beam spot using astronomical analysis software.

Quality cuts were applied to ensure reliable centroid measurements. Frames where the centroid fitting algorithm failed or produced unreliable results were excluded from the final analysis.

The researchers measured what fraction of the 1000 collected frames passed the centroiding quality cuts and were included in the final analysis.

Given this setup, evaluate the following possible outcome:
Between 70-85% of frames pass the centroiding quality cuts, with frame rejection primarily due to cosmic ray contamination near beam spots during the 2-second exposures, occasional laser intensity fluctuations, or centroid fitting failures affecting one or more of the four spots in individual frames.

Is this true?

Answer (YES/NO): NO